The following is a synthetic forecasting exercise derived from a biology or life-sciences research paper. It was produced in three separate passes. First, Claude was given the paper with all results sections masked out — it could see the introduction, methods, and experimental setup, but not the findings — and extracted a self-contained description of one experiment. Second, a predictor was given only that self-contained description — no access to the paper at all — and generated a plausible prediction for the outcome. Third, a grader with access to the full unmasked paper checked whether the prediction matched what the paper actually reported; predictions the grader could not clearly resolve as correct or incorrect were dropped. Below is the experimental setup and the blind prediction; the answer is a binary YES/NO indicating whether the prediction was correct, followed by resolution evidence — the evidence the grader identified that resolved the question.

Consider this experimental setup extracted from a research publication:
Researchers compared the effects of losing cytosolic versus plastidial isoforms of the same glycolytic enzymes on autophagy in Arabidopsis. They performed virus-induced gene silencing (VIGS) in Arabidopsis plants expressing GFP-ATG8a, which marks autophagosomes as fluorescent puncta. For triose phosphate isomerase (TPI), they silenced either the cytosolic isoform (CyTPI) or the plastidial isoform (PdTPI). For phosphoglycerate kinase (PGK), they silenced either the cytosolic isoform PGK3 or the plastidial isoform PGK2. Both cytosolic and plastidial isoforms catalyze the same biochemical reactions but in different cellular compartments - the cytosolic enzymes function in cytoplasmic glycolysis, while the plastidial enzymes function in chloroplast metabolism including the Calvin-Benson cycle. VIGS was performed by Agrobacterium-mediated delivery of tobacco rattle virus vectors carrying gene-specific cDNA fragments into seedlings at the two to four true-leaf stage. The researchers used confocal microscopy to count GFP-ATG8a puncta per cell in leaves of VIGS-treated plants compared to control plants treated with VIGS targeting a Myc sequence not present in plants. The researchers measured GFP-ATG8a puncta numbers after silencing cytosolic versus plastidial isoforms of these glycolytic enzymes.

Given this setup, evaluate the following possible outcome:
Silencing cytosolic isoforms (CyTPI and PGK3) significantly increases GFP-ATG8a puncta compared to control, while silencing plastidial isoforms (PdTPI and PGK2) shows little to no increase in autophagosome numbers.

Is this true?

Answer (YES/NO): YES